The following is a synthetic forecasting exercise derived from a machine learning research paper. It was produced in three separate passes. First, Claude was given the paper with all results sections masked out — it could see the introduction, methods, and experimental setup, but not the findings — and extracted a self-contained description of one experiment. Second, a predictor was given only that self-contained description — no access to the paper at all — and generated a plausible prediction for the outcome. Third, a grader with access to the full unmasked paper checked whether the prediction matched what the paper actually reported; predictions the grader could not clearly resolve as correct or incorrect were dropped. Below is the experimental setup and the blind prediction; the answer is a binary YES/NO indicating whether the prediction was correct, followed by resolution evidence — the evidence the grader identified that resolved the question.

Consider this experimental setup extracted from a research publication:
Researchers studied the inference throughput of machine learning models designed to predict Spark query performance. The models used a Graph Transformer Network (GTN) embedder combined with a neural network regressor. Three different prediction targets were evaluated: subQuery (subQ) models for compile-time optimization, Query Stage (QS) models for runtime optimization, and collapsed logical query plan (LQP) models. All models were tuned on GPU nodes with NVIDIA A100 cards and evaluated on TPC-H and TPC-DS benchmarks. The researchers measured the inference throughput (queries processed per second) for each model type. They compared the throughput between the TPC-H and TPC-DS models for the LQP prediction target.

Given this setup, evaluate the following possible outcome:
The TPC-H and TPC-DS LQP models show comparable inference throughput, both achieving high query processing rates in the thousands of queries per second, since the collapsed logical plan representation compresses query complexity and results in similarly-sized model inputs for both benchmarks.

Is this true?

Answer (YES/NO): NO